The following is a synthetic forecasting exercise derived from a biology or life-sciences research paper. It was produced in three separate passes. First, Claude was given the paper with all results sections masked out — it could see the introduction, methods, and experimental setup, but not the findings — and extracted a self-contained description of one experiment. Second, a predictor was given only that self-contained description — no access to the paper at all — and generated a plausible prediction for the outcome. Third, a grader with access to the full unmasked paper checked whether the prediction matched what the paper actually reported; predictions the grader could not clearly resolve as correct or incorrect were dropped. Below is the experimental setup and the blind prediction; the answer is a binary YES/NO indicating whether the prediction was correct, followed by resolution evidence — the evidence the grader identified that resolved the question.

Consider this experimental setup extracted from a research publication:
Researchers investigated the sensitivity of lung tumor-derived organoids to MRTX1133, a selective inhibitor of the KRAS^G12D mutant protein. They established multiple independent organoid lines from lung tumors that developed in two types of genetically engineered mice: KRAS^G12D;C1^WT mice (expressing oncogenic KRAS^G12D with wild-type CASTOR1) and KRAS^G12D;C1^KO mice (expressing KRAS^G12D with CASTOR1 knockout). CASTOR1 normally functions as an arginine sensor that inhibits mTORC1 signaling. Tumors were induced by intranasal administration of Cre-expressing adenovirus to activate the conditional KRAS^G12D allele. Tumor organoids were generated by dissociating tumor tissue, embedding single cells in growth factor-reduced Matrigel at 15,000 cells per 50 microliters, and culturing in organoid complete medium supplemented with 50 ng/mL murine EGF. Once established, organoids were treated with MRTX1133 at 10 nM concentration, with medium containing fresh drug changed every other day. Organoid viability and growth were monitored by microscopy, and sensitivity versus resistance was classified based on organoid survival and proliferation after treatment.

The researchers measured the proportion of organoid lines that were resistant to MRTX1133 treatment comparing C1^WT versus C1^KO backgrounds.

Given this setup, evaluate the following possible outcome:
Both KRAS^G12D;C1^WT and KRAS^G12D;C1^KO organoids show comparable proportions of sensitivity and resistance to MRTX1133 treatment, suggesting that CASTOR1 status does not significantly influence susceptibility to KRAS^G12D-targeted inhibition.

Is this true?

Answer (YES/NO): NO